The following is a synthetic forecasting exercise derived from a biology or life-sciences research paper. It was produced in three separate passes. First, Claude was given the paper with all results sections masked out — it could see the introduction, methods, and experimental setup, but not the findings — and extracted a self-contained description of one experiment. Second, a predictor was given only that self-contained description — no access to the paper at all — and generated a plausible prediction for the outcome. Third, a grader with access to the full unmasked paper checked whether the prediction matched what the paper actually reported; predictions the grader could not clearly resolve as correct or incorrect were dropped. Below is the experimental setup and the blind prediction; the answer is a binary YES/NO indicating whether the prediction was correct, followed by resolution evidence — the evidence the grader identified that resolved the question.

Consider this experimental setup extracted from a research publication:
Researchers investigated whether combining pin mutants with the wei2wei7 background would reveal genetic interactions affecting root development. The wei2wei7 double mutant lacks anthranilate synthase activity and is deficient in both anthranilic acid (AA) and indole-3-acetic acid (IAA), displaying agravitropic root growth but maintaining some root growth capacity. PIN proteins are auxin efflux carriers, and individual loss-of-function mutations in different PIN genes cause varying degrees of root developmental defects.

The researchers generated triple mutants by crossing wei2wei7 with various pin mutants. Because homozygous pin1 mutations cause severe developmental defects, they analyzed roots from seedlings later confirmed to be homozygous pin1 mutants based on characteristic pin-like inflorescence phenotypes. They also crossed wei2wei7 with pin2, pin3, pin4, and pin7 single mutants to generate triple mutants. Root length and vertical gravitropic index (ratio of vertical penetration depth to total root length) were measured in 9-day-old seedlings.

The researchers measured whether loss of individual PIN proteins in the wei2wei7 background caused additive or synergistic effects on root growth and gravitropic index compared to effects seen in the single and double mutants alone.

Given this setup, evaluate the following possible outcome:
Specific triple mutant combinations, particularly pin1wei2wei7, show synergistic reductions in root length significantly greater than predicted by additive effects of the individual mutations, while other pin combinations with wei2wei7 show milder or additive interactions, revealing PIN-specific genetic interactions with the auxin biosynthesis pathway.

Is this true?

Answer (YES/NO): NO